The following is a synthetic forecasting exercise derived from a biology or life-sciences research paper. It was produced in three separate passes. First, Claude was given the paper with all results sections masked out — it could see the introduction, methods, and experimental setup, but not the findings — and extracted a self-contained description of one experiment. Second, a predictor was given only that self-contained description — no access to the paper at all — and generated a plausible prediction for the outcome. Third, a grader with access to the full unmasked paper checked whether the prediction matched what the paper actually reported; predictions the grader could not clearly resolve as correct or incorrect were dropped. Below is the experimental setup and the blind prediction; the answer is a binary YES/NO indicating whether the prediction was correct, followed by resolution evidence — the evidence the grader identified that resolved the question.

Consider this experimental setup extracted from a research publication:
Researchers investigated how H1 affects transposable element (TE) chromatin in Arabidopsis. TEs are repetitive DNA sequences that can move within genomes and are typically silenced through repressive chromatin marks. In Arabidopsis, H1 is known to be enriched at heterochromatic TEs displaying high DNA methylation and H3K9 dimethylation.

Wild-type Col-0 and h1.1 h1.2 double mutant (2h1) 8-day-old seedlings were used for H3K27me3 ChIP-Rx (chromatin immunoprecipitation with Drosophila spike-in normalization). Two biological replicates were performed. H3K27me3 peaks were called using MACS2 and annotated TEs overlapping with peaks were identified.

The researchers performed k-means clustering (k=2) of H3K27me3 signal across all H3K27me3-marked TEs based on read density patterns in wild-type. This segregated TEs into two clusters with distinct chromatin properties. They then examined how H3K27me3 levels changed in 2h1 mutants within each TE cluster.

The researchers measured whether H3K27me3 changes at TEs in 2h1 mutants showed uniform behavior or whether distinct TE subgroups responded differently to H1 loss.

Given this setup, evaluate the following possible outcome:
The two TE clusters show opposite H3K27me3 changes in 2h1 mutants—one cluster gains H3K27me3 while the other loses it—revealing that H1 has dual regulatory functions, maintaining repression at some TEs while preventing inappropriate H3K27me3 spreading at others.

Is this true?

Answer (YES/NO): NO